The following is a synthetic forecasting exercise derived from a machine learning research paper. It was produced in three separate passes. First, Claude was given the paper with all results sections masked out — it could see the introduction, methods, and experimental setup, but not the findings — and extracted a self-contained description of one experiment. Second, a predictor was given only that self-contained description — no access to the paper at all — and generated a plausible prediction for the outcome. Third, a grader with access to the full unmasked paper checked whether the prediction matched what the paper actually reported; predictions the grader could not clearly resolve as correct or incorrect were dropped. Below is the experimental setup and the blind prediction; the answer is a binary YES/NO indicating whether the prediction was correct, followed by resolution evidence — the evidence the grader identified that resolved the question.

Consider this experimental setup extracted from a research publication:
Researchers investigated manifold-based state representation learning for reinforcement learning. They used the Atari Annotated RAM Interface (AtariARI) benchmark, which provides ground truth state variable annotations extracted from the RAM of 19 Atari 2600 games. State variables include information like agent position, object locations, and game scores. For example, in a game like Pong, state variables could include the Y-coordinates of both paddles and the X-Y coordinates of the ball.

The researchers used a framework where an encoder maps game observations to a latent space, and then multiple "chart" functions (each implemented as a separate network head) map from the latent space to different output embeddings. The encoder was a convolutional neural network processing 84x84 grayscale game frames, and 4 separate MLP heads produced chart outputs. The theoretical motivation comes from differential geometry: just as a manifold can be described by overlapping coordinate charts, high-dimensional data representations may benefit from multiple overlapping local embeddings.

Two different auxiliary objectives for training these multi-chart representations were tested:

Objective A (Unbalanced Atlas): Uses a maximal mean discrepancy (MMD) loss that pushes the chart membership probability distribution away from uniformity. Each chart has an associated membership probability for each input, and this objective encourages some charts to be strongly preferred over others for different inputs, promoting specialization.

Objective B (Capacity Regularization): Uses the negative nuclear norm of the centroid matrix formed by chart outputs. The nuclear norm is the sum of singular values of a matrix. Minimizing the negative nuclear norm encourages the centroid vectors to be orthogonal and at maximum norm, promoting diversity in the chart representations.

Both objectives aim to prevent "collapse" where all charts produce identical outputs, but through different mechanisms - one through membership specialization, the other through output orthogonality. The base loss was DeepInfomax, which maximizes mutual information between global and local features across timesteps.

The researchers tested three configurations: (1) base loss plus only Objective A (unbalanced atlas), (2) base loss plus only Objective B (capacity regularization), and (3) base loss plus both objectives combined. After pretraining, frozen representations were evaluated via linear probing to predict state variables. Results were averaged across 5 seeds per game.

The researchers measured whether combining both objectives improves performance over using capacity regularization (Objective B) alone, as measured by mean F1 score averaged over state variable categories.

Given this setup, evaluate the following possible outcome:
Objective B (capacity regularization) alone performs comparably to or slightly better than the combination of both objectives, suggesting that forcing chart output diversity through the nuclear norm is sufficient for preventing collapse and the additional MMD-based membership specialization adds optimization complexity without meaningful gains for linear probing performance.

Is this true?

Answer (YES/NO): YES